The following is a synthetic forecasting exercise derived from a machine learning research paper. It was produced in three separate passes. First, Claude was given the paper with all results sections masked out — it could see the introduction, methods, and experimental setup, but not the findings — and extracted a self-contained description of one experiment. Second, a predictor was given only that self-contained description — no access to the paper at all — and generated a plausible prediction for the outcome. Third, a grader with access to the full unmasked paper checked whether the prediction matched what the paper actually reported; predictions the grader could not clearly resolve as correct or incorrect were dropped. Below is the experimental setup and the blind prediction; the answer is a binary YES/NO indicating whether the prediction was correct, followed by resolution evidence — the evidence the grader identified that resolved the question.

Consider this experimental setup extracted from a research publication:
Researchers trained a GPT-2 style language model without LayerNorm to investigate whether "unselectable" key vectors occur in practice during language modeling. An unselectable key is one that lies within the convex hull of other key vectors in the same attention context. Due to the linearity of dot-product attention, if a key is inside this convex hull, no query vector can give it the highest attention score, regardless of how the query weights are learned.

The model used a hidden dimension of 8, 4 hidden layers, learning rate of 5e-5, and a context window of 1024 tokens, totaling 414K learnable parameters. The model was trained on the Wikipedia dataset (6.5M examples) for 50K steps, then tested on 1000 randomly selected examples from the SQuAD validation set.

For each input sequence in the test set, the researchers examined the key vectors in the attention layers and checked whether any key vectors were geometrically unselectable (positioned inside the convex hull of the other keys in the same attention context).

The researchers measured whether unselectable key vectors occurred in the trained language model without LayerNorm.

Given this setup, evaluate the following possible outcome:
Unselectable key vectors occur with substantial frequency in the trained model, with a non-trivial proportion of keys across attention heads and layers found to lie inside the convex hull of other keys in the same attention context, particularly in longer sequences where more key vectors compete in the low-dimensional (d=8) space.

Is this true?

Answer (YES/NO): YES